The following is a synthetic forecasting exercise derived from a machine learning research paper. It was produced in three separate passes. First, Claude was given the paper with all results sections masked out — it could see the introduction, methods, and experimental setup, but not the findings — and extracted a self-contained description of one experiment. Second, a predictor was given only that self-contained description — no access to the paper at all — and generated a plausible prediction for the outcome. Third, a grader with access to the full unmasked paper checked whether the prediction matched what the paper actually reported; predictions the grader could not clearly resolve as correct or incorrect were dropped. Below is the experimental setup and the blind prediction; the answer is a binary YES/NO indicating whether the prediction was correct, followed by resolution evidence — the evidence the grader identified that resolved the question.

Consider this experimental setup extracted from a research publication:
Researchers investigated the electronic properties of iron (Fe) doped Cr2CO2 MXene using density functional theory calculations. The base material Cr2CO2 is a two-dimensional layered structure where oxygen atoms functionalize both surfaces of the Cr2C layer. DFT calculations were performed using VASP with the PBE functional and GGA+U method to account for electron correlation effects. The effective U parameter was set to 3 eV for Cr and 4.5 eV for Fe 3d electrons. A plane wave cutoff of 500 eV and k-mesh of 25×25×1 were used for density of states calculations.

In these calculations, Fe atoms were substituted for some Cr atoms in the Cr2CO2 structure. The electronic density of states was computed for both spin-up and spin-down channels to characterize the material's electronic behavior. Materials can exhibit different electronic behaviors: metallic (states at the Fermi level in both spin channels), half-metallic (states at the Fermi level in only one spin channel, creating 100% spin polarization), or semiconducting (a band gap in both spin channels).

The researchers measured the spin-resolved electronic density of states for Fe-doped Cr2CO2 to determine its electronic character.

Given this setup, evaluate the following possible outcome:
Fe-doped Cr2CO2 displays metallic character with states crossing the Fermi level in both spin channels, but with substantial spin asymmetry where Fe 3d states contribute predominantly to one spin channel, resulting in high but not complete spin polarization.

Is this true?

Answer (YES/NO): NO